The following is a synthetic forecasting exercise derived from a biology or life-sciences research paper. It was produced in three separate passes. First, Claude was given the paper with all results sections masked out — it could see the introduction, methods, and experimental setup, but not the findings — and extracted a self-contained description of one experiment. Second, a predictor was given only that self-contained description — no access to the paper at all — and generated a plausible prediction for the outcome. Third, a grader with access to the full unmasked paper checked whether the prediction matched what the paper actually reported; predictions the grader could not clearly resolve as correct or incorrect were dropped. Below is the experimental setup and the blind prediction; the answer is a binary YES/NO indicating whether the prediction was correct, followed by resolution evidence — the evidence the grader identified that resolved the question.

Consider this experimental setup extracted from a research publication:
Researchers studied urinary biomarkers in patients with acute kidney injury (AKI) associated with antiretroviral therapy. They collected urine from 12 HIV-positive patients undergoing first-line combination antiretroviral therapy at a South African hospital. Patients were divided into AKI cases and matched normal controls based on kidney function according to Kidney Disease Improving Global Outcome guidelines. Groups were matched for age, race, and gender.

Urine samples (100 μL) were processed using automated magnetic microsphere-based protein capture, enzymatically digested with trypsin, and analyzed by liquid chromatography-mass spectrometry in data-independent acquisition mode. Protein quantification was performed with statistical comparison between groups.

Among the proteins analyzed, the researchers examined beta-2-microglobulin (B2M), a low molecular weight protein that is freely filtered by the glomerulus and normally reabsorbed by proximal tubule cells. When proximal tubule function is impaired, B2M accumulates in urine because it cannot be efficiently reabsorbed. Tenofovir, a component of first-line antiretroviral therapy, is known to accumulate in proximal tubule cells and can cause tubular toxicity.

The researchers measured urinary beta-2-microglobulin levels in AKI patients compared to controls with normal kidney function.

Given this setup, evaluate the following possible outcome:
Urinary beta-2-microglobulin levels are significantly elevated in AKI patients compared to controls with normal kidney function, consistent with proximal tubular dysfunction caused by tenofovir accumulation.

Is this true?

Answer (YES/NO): YES